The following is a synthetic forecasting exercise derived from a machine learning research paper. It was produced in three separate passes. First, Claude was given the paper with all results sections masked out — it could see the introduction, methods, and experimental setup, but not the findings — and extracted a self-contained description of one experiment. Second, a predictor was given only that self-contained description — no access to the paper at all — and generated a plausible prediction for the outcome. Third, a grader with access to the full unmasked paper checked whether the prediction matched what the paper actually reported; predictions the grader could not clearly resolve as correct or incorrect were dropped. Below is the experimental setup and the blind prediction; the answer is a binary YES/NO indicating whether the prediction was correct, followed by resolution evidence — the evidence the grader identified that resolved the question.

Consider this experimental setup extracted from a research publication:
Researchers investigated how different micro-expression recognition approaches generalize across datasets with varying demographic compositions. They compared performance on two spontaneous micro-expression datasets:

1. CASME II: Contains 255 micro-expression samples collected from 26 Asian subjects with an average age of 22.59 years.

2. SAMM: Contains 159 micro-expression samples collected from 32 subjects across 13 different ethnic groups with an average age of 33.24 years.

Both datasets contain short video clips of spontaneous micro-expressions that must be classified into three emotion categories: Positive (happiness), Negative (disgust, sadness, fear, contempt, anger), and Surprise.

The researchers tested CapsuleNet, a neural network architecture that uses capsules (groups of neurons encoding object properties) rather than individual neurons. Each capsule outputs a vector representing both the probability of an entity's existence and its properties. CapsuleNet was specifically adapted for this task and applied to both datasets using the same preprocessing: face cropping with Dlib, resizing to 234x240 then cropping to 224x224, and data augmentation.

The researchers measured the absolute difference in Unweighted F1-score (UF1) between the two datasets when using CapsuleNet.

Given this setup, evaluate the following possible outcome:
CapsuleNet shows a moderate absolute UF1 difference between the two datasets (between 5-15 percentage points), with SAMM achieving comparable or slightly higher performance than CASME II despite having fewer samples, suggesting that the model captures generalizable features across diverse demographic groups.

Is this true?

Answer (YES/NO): NO